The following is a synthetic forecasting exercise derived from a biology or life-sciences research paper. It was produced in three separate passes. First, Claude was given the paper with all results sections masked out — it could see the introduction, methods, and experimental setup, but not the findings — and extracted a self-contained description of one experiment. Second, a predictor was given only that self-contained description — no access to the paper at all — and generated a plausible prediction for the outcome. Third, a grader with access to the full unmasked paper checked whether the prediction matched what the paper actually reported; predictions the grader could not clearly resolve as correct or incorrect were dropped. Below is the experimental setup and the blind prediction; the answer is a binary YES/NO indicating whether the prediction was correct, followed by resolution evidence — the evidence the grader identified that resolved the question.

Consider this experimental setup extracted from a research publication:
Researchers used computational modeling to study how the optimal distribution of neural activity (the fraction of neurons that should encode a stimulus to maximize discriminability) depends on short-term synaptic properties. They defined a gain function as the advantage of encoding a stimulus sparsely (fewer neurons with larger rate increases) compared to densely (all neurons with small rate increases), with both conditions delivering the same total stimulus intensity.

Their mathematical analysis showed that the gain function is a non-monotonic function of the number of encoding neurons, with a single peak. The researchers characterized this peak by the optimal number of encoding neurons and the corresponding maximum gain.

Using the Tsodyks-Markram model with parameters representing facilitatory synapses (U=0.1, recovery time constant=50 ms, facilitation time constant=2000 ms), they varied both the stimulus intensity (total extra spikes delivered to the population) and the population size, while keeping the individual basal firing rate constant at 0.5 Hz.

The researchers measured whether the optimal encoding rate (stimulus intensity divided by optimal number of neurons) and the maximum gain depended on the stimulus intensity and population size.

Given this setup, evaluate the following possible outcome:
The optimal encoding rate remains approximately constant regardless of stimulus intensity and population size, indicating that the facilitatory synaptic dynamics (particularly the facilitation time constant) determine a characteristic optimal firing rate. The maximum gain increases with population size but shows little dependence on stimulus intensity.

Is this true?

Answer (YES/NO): NO